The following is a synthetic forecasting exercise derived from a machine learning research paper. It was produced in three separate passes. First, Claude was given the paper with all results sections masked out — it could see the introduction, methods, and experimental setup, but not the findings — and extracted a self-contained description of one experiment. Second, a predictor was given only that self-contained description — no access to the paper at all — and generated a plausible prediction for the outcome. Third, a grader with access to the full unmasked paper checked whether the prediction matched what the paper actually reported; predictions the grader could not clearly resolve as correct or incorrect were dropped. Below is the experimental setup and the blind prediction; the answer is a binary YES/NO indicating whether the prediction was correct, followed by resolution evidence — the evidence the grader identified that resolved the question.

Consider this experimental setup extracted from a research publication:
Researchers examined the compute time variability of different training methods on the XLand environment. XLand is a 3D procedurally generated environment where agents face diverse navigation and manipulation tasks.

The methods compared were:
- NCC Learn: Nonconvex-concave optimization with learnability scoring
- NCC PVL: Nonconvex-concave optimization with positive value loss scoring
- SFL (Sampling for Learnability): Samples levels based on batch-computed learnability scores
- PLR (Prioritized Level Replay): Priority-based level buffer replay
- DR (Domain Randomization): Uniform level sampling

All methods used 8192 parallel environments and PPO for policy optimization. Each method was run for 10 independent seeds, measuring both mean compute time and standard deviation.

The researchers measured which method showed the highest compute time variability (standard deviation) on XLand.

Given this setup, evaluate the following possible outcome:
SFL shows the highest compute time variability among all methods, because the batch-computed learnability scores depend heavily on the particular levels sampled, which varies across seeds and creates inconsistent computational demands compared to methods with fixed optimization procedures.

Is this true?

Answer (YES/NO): YES